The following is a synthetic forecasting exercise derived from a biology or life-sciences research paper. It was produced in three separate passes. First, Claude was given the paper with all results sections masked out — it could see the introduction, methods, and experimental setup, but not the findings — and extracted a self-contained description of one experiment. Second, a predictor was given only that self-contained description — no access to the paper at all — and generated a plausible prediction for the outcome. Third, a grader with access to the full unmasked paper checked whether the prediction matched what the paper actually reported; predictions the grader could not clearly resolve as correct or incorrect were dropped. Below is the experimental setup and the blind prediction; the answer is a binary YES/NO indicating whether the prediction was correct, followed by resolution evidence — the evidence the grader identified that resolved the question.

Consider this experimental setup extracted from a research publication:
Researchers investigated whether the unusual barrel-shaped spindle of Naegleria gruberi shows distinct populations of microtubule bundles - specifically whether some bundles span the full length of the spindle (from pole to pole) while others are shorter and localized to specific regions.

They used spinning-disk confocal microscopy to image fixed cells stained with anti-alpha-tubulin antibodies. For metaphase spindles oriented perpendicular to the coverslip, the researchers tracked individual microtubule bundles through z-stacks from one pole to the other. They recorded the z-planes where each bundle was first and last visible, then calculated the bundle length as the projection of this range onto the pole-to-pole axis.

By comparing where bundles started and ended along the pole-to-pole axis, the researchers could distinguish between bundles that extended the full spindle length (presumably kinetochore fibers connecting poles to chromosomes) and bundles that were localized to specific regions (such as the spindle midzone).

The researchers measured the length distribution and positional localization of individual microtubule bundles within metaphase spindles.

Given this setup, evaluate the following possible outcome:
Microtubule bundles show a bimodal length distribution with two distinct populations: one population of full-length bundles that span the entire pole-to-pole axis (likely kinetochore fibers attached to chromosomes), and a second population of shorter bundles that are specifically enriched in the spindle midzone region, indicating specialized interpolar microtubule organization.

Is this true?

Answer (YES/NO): YES